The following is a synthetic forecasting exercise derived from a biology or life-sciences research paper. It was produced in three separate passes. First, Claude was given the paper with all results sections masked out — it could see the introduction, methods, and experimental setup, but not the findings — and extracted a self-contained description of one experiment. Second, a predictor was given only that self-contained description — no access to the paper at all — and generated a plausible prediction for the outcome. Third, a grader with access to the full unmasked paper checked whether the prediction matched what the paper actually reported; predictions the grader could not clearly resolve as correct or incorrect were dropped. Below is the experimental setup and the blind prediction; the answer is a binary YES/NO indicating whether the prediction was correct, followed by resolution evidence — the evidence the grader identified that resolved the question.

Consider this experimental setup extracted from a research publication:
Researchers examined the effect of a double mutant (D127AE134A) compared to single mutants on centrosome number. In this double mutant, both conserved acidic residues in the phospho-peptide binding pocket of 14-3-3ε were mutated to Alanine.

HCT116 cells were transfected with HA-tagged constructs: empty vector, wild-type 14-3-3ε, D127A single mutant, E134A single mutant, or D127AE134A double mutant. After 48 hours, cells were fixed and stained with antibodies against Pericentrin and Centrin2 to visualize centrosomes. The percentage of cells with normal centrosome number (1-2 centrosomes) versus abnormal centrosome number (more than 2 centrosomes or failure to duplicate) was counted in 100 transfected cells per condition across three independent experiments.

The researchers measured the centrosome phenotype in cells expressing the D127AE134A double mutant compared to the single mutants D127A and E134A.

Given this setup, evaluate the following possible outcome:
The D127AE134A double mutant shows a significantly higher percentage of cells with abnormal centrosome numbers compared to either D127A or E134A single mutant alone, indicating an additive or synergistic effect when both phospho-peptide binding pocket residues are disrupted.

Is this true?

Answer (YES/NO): NO